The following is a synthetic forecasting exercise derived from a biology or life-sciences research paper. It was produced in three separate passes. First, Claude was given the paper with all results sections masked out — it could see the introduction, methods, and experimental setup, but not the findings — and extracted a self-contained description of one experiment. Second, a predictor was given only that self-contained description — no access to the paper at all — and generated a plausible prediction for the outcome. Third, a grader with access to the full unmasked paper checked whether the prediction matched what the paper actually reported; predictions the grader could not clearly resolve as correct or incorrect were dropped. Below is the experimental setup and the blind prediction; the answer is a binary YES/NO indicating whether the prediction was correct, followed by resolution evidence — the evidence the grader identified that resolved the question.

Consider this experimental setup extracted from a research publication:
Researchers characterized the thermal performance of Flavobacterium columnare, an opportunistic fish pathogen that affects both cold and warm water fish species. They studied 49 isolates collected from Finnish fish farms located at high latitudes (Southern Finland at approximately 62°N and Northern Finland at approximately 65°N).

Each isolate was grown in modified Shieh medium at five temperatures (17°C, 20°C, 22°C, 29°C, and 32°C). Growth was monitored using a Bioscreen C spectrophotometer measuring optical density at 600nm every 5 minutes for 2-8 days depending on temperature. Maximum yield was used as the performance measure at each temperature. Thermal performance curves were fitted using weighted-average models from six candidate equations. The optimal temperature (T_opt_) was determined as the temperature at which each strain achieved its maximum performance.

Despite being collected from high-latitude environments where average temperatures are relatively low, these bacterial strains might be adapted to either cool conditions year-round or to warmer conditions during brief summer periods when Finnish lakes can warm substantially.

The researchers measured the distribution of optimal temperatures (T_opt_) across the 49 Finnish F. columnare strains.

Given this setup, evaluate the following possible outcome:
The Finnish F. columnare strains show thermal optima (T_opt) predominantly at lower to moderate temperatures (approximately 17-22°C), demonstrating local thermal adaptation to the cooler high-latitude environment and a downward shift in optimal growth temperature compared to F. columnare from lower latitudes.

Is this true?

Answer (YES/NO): NO